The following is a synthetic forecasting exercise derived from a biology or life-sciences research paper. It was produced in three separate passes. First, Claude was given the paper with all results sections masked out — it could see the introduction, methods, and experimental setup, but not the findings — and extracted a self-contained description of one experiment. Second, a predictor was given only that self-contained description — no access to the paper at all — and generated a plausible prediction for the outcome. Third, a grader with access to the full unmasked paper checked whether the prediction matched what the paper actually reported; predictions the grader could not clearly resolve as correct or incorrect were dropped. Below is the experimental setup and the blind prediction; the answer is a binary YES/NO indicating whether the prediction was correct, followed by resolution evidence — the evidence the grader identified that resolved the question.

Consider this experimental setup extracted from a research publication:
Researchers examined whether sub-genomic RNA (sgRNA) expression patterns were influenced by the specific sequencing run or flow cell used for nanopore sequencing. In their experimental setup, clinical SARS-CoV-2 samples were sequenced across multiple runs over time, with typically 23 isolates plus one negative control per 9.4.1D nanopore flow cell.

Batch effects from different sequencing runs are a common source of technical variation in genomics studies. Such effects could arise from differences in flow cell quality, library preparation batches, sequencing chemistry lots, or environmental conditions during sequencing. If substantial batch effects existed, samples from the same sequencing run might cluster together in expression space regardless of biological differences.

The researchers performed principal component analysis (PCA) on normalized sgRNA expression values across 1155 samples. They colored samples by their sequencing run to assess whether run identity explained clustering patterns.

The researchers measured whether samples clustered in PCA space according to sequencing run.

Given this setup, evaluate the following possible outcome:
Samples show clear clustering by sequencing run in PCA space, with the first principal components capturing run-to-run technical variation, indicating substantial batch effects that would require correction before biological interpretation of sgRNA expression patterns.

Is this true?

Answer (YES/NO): NO